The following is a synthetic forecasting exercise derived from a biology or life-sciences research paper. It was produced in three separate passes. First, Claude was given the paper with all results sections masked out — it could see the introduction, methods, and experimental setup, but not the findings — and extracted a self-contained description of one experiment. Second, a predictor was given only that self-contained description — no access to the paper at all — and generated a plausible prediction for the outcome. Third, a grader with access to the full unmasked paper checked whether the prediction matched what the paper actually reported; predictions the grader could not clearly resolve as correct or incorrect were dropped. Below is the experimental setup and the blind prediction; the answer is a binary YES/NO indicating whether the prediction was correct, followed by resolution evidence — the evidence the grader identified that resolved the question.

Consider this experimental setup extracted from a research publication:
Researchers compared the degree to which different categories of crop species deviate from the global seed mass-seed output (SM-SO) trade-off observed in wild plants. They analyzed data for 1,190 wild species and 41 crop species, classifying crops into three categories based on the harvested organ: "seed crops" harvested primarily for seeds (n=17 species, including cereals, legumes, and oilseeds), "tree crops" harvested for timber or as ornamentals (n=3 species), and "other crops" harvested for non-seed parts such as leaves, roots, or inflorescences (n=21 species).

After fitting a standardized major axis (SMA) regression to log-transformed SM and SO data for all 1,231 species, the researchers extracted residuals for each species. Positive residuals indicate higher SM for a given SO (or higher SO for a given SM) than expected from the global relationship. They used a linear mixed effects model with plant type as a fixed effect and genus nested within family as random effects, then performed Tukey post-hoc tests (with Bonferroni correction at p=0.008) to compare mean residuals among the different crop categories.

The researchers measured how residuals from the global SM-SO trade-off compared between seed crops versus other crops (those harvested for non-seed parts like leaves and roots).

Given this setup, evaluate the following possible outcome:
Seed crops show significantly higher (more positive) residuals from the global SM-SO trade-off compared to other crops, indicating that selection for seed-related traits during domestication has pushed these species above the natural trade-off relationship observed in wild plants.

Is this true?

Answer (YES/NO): YES